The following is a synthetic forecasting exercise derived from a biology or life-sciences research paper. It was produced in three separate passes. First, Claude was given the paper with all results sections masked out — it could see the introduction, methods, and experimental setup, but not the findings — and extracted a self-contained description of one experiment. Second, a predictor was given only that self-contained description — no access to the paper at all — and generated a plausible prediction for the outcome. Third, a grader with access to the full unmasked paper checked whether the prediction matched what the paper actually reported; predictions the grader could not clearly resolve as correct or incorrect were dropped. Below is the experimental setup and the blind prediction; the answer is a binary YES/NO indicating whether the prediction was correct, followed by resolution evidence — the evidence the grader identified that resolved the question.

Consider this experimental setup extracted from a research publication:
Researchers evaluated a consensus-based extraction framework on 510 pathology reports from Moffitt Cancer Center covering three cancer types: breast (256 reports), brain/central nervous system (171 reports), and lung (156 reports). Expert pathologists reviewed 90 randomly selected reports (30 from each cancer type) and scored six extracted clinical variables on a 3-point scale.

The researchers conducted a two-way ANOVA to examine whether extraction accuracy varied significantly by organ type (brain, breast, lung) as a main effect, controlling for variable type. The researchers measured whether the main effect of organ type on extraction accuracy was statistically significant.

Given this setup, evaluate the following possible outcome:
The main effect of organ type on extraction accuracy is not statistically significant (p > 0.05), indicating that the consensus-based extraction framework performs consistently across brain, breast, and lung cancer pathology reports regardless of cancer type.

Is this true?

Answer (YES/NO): YES